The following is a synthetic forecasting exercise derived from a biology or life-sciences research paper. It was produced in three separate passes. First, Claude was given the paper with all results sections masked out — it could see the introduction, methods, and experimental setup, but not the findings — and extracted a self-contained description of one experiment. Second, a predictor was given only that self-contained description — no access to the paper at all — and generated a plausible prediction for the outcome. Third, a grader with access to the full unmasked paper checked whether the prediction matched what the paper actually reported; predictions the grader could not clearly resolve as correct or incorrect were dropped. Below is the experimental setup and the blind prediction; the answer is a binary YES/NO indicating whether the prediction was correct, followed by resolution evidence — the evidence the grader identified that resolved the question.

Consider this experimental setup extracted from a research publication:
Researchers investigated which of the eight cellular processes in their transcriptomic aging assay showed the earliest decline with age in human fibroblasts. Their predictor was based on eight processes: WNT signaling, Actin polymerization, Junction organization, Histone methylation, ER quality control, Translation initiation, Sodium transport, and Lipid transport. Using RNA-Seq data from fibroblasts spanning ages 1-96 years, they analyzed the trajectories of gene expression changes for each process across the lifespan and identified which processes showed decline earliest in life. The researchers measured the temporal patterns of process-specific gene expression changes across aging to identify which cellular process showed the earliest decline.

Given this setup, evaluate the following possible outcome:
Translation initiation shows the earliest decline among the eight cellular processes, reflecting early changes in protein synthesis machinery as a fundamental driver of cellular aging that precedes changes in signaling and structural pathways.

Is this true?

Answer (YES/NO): NO